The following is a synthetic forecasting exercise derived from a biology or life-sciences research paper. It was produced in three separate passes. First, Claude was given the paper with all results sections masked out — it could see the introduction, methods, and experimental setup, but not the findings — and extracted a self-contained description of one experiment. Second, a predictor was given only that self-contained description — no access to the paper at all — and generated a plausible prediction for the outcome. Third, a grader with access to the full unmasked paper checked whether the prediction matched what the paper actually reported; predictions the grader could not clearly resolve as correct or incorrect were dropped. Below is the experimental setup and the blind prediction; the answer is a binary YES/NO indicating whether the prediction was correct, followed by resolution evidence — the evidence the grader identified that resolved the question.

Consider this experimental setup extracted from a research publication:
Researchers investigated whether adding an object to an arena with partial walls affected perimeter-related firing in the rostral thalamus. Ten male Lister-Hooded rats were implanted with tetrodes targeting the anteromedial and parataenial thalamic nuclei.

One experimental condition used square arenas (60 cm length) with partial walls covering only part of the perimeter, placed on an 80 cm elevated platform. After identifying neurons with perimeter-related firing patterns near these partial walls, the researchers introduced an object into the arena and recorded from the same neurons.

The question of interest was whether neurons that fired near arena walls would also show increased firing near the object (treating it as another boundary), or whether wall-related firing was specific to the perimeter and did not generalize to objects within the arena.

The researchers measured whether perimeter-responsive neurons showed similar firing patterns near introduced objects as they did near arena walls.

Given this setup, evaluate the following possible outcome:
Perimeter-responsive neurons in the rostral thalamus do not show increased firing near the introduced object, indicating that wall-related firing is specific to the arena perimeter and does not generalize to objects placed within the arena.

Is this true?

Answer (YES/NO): YES